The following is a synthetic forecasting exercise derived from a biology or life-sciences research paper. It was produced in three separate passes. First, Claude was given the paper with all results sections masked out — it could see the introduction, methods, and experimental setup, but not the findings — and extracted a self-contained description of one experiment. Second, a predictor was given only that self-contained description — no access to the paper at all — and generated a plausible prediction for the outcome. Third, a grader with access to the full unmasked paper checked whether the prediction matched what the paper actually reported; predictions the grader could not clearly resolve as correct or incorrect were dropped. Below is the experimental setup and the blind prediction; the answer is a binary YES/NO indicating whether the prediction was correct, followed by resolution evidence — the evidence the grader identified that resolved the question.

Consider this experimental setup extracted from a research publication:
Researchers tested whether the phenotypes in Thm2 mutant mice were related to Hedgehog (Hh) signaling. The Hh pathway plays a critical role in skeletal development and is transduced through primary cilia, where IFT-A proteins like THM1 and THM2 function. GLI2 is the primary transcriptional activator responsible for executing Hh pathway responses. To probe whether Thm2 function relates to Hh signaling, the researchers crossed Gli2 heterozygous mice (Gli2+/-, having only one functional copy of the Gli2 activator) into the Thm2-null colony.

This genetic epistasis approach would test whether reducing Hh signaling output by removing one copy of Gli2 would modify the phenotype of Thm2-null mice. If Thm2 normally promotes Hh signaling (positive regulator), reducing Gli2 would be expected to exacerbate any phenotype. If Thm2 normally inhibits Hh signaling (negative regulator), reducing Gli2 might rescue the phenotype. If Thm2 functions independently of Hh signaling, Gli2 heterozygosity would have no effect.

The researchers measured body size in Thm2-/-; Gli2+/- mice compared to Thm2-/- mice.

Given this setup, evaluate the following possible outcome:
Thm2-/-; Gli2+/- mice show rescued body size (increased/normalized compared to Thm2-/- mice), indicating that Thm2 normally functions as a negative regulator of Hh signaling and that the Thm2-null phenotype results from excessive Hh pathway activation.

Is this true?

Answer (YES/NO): NO